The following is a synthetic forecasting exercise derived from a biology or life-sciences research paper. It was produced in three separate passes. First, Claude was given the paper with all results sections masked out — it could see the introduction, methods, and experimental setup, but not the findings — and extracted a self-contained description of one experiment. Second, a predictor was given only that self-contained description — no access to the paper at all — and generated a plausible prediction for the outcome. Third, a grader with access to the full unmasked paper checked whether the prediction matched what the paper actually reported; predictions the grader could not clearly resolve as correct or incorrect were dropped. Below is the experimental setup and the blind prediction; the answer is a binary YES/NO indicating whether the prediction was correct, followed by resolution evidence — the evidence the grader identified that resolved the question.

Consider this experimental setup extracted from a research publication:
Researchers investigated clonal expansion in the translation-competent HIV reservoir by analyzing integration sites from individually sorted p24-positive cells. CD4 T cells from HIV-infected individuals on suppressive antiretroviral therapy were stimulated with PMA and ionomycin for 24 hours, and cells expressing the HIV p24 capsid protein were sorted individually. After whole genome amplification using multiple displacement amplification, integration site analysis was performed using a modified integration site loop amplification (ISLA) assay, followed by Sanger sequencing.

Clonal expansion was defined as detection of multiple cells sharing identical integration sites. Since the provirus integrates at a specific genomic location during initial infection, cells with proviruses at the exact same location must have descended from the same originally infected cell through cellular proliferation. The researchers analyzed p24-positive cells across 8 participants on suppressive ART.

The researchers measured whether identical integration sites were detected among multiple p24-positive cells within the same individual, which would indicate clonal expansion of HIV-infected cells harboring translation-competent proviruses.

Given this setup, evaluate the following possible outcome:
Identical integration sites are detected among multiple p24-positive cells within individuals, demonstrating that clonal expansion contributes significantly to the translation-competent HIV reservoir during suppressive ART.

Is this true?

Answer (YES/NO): YES